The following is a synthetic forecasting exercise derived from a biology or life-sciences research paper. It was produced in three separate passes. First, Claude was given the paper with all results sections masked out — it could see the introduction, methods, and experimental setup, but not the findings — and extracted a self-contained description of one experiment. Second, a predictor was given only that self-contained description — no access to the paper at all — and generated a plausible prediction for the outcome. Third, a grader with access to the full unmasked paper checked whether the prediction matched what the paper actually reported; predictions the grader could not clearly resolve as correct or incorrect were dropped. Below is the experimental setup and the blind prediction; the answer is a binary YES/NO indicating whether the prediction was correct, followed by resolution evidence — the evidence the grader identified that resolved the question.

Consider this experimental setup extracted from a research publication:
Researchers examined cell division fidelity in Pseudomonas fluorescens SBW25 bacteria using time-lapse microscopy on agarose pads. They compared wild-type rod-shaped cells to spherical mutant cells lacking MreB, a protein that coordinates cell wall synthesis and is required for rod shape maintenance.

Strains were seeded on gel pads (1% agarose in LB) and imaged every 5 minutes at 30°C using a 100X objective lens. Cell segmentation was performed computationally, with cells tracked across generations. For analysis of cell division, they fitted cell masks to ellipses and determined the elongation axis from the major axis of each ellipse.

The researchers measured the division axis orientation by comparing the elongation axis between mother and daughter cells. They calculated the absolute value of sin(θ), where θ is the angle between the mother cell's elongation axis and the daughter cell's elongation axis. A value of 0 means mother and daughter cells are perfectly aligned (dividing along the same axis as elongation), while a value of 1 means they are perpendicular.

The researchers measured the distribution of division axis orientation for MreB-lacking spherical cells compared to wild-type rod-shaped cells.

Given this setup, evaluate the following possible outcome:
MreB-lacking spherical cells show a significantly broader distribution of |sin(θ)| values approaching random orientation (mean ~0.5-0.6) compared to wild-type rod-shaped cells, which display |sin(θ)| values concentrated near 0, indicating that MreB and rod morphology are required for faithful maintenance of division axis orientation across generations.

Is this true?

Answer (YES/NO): NO